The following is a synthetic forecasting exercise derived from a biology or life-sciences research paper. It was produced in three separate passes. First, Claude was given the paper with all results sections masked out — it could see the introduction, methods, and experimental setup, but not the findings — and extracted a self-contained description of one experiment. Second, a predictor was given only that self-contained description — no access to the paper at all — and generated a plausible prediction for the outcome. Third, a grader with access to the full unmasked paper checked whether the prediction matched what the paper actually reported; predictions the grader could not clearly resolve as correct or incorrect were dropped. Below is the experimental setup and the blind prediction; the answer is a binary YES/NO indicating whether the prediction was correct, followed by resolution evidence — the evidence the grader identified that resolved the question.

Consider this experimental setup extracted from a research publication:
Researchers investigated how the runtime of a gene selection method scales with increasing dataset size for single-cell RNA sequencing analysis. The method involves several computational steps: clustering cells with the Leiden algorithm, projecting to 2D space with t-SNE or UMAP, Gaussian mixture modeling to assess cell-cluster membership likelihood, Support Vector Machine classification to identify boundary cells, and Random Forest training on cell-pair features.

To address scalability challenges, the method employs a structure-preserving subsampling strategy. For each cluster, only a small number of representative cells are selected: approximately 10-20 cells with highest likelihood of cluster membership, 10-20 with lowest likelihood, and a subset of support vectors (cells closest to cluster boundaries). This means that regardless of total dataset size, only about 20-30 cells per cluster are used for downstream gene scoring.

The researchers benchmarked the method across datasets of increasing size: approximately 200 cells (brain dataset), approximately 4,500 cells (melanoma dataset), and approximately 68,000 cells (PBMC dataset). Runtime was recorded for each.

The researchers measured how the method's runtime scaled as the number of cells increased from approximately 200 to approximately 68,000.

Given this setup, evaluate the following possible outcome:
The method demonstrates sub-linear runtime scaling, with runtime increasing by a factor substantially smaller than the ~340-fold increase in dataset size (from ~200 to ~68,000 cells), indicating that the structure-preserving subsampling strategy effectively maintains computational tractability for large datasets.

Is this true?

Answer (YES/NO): NO